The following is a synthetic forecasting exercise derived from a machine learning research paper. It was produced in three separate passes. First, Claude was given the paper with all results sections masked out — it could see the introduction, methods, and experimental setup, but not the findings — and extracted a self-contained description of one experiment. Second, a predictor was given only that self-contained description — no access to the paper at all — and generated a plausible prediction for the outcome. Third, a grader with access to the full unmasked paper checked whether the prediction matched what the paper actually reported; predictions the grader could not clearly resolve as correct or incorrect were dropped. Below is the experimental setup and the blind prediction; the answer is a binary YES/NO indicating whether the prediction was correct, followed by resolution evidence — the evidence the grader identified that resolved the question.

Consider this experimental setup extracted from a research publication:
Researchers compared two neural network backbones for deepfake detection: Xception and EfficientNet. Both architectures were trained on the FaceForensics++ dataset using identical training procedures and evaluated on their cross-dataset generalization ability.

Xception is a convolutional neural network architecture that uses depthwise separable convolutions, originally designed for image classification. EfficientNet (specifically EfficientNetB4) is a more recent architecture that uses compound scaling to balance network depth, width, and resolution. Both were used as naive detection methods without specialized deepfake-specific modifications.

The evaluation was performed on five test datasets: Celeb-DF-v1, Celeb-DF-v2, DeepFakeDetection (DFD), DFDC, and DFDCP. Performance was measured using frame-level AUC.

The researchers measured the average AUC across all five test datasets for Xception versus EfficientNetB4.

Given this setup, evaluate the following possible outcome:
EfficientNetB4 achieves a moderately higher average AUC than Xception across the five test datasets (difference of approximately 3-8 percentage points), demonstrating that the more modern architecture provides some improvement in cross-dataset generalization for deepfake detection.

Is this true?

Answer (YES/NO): NO